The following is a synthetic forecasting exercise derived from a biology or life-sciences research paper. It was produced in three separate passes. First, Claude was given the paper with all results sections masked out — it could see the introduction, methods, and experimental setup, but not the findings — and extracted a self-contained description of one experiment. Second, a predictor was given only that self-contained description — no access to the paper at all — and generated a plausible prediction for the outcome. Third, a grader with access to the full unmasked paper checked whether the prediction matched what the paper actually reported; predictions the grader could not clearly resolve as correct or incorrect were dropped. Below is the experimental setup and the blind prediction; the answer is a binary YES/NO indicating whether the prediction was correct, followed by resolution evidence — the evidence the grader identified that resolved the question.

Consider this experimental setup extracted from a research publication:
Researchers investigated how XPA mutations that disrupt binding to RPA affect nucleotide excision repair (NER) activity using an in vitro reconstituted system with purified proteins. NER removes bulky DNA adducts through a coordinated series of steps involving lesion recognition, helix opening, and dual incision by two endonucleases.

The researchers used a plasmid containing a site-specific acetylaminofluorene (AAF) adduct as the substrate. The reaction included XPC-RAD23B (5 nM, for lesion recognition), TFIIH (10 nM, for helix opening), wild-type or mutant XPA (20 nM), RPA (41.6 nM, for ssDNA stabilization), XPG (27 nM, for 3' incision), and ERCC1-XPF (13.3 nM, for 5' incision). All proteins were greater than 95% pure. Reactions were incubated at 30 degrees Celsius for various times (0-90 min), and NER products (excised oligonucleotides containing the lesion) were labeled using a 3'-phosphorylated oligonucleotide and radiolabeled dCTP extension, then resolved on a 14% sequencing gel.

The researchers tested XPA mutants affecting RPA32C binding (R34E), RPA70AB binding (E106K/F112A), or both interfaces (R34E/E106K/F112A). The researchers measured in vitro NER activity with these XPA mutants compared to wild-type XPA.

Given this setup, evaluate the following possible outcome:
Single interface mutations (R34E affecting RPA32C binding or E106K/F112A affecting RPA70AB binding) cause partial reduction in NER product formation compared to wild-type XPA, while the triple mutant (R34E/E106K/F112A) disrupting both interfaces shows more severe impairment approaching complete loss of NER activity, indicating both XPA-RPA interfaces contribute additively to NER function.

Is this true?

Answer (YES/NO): NO